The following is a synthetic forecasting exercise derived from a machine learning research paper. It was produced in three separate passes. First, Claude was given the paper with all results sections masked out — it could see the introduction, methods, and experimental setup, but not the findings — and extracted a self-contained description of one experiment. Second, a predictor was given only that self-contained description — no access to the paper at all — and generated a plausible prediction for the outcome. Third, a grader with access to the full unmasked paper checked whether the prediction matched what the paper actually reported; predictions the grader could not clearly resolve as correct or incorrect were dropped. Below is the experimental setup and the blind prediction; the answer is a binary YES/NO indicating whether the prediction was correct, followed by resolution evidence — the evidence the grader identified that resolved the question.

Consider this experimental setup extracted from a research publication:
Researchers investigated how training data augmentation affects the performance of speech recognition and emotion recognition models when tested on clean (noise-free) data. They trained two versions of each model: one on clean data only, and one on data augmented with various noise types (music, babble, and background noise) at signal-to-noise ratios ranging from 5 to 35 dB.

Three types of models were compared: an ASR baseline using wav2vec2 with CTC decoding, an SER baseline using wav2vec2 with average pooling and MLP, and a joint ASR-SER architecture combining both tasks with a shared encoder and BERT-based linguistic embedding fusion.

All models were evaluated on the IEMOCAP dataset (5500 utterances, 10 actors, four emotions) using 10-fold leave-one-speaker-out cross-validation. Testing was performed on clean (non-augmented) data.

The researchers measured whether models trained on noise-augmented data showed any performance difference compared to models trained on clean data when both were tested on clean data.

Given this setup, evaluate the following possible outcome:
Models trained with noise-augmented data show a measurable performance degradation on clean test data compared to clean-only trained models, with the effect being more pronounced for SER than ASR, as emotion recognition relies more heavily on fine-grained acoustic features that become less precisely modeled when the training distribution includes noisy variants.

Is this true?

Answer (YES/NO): NO